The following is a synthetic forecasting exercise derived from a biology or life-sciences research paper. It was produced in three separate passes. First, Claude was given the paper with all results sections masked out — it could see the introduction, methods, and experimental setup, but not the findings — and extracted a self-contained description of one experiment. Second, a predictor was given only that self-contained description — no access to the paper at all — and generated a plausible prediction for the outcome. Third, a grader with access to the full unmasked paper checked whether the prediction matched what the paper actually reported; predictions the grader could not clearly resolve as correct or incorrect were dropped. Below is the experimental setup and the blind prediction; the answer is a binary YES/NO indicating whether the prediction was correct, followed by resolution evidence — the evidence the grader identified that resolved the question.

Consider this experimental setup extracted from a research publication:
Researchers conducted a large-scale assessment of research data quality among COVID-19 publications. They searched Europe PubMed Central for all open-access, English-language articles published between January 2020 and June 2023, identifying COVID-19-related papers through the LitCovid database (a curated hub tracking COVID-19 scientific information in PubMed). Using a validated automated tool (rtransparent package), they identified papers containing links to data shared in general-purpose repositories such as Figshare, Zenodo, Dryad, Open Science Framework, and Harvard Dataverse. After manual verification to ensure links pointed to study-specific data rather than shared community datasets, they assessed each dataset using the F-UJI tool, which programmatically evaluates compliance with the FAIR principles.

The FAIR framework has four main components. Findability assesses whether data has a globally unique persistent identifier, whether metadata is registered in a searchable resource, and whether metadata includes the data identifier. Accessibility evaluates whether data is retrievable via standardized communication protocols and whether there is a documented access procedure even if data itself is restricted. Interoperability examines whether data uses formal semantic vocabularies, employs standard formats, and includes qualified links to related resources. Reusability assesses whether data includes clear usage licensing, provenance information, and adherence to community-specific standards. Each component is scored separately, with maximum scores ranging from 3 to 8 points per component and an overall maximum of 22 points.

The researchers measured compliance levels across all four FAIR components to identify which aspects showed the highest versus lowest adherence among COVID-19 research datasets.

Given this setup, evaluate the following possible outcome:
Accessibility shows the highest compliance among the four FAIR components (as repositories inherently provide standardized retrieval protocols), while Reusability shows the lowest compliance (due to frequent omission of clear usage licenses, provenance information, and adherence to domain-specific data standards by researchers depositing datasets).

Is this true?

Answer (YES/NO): NO